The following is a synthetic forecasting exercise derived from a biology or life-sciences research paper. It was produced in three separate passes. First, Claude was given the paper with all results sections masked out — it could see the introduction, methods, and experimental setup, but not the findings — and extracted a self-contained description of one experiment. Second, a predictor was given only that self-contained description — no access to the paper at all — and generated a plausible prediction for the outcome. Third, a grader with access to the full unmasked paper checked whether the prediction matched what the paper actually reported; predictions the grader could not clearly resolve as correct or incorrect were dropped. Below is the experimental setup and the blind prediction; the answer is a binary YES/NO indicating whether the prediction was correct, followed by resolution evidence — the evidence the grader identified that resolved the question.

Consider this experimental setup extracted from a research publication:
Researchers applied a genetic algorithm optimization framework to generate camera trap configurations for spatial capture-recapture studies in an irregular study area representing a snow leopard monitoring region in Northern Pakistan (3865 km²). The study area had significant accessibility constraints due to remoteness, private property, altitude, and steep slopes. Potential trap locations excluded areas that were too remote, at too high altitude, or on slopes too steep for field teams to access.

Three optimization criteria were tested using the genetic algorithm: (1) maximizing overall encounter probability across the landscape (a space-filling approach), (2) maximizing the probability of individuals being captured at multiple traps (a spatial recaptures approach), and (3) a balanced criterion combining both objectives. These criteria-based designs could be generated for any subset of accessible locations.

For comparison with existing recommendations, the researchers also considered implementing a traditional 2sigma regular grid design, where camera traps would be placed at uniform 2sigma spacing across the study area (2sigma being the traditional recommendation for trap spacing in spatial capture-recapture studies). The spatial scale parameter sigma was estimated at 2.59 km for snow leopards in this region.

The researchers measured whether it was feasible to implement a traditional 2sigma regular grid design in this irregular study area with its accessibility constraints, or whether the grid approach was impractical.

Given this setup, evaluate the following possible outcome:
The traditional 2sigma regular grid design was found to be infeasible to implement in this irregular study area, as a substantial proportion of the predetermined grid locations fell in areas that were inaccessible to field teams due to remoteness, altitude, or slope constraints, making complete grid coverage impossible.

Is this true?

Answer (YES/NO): YES